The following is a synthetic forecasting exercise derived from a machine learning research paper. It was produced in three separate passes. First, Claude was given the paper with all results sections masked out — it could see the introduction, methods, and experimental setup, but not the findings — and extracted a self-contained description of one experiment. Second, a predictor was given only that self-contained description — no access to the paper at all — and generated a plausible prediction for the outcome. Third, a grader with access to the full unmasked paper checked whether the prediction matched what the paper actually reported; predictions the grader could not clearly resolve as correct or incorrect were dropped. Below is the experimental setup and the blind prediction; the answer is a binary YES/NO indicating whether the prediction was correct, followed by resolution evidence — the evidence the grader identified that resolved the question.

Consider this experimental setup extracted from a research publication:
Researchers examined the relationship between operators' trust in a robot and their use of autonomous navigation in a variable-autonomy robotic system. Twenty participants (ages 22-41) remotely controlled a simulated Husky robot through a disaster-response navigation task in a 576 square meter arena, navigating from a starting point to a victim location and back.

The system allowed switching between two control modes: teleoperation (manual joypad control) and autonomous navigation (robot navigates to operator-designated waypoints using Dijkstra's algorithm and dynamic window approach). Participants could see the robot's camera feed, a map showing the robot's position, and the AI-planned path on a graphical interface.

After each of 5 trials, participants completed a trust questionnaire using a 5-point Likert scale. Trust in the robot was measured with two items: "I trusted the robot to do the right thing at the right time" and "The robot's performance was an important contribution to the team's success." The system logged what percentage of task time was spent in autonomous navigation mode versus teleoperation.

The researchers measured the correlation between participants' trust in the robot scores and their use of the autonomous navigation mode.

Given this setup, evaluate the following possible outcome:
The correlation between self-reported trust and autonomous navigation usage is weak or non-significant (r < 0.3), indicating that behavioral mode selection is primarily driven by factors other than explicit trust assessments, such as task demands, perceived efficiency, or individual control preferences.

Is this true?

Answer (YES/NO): YES